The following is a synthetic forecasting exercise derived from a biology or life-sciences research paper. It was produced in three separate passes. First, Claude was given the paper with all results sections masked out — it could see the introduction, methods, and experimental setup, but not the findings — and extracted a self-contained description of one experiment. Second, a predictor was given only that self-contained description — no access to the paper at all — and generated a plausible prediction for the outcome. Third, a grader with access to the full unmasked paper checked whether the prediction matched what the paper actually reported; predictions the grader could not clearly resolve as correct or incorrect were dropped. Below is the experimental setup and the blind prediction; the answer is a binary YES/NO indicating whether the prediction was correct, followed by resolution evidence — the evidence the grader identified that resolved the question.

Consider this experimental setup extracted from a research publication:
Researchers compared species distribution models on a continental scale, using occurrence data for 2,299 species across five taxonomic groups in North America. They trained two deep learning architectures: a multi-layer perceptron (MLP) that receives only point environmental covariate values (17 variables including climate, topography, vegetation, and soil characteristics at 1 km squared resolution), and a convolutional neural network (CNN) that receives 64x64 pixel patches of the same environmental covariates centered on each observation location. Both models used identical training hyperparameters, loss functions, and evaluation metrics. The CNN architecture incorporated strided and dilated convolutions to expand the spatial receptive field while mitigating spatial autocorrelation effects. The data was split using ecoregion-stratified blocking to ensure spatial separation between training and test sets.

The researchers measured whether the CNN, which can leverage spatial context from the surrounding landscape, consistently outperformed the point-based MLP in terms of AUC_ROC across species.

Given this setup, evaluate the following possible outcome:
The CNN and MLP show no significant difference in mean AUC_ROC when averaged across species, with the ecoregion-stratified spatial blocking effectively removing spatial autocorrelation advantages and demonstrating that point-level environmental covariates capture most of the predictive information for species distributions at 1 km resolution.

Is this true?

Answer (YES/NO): NO